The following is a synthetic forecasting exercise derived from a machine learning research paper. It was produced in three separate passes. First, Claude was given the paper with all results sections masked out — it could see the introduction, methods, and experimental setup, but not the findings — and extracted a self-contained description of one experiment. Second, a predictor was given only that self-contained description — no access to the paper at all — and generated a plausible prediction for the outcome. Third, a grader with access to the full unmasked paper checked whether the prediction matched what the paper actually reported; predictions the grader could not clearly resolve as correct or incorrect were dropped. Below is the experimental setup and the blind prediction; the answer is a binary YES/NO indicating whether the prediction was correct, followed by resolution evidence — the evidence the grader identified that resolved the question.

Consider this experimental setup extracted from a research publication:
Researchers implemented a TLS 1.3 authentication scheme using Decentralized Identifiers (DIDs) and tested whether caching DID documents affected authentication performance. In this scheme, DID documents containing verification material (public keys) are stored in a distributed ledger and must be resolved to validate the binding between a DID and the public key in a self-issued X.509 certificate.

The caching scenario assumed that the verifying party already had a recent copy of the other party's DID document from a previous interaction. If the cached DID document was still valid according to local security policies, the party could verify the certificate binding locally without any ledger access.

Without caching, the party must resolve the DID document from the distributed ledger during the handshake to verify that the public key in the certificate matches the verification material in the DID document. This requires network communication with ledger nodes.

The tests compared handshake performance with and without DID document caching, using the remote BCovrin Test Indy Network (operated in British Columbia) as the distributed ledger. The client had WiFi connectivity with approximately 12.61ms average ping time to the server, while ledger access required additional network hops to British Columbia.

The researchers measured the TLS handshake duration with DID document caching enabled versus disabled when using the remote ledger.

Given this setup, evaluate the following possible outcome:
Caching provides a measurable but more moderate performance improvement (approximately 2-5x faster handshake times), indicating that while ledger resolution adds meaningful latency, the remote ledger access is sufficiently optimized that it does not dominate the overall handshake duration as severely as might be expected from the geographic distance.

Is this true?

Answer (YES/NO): NO